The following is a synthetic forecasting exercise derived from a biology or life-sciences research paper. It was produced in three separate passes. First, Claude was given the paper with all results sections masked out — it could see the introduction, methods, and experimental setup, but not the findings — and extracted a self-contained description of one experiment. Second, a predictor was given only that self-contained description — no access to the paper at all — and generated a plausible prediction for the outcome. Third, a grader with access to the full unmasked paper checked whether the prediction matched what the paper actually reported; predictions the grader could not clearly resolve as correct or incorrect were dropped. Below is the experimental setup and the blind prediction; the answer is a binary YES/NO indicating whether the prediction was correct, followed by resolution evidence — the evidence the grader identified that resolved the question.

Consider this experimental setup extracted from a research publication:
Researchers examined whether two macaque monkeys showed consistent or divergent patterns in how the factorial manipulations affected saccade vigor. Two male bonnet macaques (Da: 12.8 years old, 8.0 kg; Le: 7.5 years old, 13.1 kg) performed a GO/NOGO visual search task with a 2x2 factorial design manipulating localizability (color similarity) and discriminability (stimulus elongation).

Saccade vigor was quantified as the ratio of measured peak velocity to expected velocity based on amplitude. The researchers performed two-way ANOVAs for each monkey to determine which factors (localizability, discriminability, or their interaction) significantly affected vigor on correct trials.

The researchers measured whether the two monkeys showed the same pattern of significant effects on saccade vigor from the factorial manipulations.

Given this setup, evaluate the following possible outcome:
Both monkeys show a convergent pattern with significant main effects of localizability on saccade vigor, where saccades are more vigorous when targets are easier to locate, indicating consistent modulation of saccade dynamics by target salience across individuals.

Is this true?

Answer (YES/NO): NO